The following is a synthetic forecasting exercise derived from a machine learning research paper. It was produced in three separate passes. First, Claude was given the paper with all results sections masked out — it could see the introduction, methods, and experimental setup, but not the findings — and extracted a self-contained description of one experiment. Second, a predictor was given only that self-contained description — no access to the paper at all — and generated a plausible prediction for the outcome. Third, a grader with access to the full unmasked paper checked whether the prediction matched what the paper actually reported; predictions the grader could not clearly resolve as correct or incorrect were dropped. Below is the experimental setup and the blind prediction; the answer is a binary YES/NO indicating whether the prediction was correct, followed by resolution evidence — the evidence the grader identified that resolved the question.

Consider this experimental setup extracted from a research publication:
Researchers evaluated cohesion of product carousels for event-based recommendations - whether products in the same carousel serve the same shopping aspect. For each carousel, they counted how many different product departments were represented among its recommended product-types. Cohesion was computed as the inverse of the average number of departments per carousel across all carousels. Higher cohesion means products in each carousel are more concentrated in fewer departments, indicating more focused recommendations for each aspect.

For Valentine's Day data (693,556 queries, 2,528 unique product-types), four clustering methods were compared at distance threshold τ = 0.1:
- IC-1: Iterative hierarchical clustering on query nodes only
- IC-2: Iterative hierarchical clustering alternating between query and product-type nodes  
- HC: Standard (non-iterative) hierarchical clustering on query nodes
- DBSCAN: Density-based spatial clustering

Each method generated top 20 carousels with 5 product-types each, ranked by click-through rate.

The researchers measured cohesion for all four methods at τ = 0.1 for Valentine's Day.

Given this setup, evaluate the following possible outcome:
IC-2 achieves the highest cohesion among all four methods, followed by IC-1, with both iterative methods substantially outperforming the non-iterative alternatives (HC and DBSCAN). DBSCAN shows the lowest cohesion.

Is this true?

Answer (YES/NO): NO